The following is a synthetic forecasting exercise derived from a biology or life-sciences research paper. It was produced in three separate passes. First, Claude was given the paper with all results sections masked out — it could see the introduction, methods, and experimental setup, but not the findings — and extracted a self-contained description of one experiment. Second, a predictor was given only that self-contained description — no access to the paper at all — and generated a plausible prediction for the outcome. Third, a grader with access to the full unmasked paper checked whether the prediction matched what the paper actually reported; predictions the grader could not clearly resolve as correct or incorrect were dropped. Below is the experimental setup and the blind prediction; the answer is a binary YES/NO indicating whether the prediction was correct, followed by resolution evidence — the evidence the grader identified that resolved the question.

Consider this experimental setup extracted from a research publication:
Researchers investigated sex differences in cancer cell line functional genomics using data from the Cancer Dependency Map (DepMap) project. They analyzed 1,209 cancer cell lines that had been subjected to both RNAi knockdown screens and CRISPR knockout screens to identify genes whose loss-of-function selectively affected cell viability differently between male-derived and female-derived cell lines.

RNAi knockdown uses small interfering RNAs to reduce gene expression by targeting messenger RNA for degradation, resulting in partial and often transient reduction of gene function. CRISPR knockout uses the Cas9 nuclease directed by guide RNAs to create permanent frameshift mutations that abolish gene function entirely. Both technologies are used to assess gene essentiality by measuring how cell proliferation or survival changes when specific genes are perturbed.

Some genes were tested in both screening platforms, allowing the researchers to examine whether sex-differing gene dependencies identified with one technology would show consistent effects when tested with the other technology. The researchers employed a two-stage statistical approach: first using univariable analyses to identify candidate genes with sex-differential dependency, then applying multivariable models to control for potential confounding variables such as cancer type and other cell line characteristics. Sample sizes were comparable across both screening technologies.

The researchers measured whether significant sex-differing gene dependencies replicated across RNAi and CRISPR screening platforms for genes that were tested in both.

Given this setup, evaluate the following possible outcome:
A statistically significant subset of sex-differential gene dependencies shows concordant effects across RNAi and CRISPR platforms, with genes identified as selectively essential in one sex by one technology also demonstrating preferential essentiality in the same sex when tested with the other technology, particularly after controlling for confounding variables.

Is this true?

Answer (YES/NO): NO